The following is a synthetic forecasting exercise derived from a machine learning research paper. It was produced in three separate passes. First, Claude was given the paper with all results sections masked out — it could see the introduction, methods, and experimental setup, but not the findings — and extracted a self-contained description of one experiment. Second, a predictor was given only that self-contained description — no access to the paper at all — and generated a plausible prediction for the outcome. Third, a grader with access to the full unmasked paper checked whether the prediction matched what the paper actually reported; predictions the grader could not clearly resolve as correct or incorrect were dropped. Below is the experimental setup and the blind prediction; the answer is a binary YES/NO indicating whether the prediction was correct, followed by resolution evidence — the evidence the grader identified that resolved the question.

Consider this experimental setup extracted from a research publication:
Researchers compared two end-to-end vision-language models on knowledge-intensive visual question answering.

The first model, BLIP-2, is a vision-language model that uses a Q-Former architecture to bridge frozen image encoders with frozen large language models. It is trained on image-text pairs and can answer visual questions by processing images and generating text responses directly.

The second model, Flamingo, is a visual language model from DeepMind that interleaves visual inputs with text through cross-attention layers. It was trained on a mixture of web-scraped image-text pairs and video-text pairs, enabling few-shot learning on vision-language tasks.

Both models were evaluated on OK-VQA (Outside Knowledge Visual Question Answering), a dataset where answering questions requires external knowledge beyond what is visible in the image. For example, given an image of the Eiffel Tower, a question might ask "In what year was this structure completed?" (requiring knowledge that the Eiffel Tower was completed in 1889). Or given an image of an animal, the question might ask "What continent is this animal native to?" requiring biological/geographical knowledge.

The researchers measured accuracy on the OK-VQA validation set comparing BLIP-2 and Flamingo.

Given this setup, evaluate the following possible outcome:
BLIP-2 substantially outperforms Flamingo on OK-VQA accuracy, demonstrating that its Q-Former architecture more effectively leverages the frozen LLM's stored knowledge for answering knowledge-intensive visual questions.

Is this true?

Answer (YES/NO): NO